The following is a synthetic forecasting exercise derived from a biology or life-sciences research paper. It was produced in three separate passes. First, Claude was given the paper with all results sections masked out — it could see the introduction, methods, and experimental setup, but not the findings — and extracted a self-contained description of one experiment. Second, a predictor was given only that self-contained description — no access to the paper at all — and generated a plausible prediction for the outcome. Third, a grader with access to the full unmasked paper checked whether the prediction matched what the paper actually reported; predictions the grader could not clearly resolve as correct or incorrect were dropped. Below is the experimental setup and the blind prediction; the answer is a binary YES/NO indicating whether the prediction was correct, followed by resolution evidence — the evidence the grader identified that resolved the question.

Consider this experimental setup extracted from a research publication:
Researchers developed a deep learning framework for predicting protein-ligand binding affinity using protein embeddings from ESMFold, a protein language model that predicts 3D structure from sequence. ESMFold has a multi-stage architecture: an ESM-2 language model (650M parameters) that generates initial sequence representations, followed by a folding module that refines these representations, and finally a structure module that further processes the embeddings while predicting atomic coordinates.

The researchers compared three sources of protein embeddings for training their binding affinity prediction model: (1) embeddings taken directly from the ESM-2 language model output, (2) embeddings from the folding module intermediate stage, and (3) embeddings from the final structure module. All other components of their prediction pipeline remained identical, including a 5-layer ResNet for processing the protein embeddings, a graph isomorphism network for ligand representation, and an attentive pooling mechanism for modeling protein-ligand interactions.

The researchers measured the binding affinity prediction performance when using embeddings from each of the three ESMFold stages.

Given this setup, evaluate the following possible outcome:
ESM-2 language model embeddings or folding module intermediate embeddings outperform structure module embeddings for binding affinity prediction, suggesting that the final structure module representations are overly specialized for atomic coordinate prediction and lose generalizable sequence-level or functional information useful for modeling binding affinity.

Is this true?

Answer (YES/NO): NO